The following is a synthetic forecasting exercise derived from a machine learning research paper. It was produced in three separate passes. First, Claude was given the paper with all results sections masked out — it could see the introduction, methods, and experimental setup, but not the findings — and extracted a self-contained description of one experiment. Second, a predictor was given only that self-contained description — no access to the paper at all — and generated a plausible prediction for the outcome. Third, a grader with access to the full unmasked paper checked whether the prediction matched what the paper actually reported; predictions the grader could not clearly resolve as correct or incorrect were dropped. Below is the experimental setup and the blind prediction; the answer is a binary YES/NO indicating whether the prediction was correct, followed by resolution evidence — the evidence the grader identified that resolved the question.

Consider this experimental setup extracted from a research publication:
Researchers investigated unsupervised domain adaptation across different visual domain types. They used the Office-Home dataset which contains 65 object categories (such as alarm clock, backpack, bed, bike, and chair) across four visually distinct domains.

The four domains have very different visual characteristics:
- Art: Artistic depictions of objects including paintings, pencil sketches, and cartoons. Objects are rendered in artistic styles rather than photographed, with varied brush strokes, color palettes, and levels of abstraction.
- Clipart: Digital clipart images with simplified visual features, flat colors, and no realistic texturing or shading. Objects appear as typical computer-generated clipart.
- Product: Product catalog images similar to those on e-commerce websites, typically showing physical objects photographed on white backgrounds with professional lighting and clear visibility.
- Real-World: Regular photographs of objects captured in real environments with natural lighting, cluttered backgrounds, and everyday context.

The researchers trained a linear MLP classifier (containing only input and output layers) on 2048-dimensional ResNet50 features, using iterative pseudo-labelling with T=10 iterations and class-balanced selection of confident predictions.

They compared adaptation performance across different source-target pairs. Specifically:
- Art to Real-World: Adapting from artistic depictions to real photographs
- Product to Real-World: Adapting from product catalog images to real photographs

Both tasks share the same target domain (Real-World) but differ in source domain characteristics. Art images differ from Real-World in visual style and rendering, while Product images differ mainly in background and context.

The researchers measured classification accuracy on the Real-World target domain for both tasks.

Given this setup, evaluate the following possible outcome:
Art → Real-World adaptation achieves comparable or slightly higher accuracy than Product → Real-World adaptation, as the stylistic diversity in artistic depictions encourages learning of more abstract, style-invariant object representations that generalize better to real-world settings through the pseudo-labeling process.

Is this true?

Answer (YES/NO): YES